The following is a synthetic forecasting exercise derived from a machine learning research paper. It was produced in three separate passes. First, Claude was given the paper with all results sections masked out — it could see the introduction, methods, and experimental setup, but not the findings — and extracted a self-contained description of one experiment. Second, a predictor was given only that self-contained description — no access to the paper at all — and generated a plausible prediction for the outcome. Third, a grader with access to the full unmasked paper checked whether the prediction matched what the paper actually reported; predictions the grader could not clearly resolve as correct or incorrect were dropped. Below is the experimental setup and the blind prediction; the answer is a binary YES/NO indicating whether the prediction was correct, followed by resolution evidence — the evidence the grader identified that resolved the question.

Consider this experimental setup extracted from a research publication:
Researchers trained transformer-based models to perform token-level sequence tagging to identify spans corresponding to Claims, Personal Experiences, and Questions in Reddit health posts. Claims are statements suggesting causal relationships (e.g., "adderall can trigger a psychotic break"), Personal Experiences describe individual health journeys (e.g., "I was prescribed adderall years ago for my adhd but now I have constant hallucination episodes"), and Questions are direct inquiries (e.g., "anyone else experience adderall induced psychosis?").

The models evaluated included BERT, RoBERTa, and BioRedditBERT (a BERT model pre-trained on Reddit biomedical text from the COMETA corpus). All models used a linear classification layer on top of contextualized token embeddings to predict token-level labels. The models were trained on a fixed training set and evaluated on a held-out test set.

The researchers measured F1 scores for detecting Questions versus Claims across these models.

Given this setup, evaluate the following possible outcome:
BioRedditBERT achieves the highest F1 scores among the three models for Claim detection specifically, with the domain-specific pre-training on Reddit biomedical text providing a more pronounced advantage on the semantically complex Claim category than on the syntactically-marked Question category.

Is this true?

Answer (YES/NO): NO